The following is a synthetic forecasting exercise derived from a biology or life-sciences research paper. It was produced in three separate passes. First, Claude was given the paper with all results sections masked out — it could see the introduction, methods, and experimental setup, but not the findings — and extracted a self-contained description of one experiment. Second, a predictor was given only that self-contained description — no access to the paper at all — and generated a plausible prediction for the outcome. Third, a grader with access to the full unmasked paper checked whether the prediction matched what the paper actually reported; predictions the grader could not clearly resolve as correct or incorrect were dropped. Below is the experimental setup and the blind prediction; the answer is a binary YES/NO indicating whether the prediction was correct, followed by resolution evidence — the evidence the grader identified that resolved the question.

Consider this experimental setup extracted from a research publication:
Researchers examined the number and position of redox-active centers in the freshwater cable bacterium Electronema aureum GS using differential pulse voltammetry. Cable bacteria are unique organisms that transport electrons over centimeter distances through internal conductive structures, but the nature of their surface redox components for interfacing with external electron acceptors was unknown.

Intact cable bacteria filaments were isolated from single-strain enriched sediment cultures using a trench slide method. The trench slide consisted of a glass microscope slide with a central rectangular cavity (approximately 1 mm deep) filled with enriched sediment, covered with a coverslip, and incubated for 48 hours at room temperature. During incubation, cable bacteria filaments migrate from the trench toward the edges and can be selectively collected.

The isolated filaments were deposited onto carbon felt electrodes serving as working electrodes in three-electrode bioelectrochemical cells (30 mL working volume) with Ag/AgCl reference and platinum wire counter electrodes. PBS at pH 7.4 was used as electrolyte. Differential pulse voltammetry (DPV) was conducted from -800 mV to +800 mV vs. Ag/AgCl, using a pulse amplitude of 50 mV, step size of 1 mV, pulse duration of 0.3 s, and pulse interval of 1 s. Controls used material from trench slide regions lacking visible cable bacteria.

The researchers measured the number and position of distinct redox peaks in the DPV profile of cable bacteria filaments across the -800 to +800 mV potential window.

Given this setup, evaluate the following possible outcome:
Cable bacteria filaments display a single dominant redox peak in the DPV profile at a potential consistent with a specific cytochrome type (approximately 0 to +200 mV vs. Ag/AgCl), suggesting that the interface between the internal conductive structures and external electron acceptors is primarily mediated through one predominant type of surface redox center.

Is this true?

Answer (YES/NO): NO